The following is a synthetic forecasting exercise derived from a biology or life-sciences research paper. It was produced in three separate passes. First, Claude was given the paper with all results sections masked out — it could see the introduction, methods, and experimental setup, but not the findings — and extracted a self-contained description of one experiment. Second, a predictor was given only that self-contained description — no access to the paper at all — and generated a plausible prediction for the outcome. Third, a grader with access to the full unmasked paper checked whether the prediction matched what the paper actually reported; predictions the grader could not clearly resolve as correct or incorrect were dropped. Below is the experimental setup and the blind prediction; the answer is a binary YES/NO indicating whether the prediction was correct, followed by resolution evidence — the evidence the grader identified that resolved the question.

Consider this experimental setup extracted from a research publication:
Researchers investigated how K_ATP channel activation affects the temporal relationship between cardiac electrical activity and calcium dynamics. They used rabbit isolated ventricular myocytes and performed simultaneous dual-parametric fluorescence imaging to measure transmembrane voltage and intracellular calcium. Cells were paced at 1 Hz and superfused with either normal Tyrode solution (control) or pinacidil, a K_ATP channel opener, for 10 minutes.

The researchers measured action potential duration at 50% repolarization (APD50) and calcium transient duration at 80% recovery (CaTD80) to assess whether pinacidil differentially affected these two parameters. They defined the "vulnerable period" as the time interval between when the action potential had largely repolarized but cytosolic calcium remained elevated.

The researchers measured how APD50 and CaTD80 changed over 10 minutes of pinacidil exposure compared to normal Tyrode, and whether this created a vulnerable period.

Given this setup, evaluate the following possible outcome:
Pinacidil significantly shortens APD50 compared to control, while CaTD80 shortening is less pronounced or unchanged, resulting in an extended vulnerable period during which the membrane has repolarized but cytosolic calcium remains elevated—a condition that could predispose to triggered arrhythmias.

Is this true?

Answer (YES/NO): YES